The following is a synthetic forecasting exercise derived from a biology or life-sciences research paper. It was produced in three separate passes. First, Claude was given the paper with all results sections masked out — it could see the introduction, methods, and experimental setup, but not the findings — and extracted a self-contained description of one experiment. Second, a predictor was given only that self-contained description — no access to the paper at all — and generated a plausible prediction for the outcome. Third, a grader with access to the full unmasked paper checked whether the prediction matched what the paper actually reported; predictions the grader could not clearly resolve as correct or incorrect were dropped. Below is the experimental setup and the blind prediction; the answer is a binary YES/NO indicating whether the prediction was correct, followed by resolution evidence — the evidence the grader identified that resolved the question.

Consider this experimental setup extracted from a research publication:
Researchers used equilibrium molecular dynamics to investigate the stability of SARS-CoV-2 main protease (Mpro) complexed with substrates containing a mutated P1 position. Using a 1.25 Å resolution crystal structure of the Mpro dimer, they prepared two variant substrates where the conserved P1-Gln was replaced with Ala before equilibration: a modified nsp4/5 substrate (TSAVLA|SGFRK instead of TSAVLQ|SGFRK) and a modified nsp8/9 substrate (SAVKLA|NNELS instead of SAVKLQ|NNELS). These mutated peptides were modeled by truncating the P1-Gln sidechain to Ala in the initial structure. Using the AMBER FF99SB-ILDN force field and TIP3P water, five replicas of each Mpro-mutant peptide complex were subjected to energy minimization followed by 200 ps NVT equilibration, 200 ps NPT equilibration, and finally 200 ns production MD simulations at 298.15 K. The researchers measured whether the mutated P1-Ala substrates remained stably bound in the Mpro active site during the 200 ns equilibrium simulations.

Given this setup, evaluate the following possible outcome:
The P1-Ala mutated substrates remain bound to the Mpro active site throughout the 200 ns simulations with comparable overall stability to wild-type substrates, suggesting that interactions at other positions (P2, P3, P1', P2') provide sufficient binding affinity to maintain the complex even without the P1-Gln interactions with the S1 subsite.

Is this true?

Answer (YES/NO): YES